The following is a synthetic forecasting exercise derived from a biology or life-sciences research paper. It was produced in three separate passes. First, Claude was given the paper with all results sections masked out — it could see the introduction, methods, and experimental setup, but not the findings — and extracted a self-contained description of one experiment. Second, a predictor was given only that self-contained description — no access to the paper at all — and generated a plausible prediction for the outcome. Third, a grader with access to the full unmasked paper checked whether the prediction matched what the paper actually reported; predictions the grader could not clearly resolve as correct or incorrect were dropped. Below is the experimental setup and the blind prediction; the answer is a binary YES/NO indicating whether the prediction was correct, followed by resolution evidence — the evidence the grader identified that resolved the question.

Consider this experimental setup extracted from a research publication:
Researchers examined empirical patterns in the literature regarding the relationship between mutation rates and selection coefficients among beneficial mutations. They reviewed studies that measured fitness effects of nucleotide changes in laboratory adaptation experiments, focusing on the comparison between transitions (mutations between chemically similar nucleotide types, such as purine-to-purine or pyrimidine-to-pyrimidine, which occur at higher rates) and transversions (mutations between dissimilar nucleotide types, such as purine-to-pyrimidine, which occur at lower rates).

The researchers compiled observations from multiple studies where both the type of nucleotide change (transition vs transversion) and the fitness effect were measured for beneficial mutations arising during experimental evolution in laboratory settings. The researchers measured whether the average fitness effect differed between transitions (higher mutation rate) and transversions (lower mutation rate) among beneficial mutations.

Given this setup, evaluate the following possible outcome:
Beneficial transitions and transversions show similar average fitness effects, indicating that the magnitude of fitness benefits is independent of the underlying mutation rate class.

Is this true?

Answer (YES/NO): NO